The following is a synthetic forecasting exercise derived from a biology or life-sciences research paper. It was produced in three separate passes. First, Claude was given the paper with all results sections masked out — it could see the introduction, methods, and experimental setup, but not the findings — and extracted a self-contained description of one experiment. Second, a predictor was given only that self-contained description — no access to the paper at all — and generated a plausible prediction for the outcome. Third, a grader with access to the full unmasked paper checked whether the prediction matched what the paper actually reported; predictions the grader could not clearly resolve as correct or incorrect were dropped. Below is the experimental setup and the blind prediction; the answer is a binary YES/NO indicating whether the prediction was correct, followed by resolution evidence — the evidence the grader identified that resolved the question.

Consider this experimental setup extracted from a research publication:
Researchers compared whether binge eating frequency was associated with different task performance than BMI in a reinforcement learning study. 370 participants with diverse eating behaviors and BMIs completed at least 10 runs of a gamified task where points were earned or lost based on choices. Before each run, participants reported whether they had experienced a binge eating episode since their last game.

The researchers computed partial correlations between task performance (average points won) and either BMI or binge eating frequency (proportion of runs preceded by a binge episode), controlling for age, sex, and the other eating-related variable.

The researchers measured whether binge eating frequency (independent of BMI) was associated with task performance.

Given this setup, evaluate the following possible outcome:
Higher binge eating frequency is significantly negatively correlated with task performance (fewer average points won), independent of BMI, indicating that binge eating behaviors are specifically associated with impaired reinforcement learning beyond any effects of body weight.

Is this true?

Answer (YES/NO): YES